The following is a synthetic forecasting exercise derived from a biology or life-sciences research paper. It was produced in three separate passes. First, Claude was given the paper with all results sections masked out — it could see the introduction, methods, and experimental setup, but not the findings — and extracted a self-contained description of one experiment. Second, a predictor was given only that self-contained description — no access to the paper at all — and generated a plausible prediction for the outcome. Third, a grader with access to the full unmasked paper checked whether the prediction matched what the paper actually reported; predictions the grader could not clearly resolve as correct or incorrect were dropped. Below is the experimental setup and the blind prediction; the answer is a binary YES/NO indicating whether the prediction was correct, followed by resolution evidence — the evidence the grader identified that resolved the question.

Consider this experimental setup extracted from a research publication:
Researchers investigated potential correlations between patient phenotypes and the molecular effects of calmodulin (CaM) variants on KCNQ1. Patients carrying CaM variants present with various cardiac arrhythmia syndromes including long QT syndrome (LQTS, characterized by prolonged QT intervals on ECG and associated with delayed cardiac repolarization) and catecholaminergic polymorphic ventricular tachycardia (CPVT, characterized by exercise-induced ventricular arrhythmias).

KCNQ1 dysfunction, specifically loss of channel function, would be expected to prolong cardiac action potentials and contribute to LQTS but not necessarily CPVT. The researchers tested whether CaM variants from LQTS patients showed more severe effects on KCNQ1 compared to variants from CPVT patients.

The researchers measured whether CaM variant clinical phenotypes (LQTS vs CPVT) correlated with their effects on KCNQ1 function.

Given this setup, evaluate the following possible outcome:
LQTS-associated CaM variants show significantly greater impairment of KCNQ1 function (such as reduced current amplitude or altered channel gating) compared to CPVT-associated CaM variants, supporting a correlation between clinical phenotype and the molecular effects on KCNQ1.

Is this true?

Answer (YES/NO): NO